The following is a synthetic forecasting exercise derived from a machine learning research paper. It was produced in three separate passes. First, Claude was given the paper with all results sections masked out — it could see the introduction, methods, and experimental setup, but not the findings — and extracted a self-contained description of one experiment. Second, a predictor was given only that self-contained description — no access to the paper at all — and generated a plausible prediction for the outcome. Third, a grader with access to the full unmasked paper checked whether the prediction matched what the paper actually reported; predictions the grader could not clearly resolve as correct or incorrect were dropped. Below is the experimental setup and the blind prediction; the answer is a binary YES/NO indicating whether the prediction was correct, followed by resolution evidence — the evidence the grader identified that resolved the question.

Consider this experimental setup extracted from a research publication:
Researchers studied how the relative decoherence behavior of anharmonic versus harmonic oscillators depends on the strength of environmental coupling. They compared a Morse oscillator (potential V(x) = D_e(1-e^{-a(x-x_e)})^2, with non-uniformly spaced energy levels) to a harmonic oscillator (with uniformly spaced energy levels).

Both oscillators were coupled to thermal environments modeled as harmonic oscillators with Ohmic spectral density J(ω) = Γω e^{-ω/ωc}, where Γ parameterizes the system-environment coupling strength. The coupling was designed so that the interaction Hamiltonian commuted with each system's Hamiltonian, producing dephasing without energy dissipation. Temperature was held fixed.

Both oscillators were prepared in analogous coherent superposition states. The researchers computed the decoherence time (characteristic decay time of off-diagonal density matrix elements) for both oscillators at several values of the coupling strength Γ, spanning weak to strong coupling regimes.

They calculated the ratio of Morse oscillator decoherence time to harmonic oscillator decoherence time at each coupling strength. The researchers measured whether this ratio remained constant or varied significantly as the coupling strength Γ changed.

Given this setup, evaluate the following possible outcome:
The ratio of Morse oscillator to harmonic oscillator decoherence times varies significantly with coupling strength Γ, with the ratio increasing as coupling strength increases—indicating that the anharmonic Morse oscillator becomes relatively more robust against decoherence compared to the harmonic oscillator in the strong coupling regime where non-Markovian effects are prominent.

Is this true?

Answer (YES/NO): NO